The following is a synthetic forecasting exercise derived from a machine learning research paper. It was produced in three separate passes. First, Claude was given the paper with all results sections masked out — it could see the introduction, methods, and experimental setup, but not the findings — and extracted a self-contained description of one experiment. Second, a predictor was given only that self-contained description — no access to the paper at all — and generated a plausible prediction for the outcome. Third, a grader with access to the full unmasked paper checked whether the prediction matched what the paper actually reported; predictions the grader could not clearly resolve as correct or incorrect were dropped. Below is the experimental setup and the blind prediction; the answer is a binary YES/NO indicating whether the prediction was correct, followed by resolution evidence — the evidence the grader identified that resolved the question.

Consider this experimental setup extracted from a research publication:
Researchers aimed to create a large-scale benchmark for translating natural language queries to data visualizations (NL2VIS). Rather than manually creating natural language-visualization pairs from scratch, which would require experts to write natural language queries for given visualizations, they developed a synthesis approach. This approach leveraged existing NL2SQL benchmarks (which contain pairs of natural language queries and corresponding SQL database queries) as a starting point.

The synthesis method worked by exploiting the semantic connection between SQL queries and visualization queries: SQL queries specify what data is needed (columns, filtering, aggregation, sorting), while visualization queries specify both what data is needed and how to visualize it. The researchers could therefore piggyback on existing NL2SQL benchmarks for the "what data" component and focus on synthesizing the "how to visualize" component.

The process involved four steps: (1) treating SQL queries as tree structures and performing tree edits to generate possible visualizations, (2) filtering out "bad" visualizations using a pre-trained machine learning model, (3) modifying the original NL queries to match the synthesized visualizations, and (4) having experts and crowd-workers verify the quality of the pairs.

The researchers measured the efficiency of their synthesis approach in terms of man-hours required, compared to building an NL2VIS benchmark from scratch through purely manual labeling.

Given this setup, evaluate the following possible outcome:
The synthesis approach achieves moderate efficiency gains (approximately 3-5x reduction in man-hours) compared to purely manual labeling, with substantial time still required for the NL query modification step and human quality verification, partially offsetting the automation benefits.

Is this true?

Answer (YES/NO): NO